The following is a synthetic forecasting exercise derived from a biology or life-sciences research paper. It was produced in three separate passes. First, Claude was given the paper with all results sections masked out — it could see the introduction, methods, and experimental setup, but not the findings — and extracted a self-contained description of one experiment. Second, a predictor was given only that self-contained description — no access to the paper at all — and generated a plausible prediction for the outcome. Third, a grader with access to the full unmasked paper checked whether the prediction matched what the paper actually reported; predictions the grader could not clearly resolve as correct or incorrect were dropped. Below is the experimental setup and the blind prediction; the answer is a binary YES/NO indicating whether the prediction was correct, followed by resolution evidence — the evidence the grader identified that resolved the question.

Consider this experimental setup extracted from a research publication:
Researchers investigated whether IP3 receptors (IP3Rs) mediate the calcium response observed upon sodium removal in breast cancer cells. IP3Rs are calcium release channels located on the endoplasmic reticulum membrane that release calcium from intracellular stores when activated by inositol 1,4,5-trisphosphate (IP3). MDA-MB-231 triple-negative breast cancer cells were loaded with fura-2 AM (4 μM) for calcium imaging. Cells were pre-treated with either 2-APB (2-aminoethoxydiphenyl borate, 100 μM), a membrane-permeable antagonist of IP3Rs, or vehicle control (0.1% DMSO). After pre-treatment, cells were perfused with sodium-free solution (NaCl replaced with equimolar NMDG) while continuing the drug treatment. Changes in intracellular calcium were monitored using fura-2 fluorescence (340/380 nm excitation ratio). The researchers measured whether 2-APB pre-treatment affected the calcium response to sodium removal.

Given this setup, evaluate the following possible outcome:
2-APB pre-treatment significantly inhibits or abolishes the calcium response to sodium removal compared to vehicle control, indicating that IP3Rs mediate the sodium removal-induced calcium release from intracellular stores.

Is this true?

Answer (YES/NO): YES